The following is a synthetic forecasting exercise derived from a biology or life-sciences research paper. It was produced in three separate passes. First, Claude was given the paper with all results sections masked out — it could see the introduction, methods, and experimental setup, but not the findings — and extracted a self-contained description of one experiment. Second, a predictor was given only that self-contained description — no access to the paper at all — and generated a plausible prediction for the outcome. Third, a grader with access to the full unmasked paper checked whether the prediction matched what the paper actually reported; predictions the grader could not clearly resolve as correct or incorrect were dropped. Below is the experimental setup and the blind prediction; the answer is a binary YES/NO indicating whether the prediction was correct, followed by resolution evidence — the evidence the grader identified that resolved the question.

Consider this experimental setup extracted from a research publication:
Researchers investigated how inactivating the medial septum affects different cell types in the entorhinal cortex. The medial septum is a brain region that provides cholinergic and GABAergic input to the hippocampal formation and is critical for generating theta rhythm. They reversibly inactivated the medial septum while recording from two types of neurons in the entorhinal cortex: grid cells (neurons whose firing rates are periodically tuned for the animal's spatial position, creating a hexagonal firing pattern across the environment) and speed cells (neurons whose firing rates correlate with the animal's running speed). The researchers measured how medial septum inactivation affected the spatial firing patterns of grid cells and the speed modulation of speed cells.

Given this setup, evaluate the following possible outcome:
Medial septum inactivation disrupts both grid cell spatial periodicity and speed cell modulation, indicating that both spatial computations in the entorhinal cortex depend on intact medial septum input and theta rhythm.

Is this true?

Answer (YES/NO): NO